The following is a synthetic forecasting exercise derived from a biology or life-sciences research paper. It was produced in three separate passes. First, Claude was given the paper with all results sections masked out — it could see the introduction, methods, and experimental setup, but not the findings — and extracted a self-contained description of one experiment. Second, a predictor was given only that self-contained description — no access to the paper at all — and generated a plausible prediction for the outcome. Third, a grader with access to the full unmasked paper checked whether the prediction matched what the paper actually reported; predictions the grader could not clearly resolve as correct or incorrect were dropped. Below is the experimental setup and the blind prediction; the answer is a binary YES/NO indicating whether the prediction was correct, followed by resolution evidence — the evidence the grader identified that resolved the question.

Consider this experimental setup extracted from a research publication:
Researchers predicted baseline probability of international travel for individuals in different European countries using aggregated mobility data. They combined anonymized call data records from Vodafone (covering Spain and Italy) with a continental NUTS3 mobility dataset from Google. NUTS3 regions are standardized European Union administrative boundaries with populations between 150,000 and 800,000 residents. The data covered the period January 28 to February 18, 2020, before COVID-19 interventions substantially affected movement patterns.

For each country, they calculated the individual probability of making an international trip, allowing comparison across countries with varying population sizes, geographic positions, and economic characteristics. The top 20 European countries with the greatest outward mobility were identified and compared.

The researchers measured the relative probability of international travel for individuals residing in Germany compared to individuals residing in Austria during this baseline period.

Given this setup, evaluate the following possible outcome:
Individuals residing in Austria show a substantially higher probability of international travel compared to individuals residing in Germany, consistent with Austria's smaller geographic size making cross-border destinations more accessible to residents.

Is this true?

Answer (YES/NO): NO